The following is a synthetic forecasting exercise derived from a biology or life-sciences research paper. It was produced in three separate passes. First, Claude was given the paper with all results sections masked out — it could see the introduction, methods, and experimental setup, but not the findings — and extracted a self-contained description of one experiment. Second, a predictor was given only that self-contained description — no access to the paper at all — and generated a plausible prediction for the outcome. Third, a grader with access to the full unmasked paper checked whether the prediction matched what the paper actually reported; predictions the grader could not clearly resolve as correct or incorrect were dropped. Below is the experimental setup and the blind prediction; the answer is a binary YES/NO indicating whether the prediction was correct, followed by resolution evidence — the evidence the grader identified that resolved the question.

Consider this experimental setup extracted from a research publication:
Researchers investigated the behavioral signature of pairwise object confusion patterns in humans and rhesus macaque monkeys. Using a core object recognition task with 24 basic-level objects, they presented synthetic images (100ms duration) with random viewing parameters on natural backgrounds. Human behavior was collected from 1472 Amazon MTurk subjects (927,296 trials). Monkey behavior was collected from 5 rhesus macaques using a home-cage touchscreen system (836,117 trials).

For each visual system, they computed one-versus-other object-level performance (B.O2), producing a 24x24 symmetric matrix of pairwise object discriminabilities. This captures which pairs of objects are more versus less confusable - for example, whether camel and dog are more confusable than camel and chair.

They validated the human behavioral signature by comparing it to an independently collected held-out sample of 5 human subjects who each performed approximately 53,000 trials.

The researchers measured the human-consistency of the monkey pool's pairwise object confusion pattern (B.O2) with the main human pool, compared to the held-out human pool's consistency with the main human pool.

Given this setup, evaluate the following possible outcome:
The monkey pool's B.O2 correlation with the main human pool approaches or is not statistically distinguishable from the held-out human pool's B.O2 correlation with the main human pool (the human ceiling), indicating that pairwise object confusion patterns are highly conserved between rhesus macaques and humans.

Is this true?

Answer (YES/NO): NO